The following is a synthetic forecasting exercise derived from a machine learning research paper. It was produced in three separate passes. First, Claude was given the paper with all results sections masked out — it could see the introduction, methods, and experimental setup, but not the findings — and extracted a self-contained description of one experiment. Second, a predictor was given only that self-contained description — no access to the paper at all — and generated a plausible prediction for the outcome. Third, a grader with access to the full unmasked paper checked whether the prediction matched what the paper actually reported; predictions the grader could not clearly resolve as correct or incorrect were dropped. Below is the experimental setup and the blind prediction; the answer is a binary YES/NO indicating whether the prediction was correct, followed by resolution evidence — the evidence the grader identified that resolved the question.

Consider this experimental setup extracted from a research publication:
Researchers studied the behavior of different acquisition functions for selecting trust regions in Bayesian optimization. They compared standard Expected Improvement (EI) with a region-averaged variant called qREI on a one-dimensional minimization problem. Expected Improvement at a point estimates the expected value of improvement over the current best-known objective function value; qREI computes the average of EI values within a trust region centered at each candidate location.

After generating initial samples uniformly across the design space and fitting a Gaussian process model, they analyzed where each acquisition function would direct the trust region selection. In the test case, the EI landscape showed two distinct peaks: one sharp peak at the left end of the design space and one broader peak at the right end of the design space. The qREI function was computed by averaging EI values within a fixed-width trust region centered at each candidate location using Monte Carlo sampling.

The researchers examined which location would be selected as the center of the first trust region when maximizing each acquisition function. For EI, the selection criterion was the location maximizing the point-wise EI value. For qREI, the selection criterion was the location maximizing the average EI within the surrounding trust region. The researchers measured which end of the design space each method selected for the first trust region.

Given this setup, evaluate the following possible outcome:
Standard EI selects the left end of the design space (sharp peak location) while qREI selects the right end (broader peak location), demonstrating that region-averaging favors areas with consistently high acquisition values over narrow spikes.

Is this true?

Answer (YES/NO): YES